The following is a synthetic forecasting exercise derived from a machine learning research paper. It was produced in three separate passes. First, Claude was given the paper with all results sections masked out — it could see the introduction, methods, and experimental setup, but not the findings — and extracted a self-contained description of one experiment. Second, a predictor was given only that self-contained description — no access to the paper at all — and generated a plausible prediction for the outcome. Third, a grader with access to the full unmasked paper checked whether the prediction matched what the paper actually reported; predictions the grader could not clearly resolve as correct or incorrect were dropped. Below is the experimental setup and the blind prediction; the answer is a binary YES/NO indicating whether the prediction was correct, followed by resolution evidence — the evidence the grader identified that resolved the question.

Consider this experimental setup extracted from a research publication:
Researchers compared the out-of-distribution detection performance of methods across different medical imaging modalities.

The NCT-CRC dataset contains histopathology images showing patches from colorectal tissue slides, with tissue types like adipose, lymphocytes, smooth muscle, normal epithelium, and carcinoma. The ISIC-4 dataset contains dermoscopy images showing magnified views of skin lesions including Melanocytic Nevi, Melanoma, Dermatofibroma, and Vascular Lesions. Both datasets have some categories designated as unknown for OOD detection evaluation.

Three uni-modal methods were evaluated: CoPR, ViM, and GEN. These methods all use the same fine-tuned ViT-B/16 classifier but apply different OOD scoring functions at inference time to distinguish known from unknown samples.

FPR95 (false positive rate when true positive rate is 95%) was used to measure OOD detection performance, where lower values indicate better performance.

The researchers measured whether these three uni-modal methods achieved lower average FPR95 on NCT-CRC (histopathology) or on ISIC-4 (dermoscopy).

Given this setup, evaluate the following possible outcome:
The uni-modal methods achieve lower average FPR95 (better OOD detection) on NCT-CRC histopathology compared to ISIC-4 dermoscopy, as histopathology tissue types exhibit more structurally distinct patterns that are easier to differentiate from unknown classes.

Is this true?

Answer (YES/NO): YES